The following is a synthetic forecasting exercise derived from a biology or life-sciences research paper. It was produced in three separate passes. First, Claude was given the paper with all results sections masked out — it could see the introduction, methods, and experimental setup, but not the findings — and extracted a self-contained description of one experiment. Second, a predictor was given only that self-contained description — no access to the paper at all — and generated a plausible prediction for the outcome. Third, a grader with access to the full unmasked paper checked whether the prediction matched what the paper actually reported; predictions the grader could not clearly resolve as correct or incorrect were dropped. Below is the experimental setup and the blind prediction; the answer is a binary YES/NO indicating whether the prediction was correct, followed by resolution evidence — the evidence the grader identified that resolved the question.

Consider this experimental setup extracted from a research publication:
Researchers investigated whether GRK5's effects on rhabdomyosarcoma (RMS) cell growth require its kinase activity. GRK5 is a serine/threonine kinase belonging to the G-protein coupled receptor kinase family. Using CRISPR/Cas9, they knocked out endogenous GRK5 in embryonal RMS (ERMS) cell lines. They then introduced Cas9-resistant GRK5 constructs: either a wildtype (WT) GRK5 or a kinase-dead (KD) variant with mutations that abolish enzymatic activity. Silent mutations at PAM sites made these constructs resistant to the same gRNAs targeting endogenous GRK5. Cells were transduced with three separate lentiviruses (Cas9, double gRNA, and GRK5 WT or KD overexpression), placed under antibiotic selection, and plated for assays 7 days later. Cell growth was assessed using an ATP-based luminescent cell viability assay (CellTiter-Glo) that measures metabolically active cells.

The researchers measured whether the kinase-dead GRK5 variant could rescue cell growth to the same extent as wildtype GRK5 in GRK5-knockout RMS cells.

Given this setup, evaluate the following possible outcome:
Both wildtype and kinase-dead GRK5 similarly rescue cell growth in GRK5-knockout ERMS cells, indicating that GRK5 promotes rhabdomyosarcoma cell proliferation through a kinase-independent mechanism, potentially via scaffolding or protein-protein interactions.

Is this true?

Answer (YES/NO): YES